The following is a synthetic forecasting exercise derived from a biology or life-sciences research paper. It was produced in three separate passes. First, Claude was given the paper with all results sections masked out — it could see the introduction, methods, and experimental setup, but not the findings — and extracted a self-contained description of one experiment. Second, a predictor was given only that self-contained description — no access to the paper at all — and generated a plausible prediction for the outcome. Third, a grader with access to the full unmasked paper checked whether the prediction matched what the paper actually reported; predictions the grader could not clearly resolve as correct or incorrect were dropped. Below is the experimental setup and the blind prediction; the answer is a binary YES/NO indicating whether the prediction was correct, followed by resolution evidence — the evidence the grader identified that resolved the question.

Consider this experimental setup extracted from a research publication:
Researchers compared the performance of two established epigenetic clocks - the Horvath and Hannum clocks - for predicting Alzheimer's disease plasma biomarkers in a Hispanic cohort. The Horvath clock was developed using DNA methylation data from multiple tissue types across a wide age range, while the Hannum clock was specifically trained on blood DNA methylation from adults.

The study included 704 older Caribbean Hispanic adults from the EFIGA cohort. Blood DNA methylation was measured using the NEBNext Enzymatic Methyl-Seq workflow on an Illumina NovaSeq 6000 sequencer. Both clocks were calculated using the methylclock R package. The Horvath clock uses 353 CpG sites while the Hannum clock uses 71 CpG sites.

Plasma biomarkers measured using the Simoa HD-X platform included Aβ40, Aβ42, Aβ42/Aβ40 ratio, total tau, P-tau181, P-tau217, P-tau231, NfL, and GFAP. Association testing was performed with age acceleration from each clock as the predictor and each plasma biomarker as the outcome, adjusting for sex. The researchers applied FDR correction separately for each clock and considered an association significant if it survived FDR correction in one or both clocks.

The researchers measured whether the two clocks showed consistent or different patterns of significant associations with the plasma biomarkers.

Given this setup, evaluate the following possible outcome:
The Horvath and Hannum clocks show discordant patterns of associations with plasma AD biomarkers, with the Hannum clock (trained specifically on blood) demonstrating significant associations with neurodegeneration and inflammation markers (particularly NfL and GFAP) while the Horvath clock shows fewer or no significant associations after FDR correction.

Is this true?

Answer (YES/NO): NO